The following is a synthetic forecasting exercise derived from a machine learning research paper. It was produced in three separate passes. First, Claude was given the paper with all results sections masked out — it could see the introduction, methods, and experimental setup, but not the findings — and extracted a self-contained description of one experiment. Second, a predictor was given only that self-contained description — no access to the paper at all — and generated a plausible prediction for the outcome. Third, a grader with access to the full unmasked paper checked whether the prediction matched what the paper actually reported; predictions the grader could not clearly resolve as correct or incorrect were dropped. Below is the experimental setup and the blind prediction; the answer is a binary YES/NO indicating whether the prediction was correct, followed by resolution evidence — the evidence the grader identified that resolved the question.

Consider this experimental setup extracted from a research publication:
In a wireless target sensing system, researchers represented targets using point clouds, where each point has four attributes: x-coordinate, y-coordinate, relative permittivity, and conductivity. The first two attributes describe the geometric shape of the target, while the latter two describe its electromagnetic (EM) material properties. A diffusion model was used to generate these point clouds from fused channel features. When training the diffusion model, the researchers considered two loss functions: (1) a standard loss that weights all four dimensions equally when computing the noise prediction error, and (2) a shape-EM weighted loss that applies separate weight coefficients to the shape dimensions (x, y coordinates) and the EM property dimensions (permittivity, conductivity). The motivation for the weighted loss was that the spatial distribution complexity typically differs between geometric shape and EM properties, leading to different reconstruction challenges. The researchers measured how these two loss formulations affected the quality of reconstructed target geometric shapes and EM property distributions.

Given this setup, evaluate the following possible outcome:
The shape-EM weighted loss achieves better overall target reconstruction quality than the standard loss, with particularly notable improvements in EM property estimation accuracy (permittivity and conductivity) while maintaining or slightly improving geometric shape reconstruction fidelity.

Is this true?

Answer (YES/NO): NO